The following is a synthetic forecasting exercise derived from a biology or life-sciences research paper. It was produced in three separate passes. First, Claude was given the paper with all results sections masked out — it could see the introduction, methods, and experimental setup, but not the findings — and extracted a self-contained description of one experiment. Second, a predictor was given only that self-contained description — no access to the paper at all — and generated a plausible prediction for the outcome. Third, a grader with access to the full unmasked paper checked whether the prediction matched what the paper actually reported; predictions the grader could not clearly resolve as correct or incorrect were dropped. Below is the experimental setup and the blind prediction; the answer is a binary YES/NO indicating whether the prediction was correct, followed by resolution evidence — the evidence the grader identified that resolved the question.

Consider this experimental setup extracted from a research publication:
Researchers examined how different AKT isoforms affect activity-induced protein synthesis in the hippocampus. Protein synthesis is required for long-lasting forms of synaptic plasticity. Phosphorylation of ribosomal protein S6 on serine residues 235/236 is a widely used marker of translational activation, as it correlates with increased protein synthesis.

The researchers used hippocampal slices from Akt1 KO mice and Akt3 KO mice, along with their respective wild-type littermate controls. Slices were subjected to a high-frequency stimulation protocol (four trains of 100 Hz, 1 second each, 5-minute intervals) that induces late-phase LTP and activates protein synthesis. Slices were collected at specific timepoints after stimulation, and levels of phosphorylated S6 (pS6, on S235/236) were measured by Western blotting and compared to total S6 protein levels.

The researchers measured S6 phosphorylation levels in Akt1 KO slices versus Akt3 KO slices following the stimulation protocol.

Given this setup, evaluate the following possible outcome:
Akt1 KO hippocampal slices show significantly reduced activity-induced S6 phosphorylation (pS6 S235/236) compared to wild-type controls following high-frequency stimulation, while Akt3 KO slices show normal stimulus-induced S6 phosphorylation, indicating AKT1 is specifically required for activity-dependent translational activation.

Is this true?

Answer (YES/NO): YES